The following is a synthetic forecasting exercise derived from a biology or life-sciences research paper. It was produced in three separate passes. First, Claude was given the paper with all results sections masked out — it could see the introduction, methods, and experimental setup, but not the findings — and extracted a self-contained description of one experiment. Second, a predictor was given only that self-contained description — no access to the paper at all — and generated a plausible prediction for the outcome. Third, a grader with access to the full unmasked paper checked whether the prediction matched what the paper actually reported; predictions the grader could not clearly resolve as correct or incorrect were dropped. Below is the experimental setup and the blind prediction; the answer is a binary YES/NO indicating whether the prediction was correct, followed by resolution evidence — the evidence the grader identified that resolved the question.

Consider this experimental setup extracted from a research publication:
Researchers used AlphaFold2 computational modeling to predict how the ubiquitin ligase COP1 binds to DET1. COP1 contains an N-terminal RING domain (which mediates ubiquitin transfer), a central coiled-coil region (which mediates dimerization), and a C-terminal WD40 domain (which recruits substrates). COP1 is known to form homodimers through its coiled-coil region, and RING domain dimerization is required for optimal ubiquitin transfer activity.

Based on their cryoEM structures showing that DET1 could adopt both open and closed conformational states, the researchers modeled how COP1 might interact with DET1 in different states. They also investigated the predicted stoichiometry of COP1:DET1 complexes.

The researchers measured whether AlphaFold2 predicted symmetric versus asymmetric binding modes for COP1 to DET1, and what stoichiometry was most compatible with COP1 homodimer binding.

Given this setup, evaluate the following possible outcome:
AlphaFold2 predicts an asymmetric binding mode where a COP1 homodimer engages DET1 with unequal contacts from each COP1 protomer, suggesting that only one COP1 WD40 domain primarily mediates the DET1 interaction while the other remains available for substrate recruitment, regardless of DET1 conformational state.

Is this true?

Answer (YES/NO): NO